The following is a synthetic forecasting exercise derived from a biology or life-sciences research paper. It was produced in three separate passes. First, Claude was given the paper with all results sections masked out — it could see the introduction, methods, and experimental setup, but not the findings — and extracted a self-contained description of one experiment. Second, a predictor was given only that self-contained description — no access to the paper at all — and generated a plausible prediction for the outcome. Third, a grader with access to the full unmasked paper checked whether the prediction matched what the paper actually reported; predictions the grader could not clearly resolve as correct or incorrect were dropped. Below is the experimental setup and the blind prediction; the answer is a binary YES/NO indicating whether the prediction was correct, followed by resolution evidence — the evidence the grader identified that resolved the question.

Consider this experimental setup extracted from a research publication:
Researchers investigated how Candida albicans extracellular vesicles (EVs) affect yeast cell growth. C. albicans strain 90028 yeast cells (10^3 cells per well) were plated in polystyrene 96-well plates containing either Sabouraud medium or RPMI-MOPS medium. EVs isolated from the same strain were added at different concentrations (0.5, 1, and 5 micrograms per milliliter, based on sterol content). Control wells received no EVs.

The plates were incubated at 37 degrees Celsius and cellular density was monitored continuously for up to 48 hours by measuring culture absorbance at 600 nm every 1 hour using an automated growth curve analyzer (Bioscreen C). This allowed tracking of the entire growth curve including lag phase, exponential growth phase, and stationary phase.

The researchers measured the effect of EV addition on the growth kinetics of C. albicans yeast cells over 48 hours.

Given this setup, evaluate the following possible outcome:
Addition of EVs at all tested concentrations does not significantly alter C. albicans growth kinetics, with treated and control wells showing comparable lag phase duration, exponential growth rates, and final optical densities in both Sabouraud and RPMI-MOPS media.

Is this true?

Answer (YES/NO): NO